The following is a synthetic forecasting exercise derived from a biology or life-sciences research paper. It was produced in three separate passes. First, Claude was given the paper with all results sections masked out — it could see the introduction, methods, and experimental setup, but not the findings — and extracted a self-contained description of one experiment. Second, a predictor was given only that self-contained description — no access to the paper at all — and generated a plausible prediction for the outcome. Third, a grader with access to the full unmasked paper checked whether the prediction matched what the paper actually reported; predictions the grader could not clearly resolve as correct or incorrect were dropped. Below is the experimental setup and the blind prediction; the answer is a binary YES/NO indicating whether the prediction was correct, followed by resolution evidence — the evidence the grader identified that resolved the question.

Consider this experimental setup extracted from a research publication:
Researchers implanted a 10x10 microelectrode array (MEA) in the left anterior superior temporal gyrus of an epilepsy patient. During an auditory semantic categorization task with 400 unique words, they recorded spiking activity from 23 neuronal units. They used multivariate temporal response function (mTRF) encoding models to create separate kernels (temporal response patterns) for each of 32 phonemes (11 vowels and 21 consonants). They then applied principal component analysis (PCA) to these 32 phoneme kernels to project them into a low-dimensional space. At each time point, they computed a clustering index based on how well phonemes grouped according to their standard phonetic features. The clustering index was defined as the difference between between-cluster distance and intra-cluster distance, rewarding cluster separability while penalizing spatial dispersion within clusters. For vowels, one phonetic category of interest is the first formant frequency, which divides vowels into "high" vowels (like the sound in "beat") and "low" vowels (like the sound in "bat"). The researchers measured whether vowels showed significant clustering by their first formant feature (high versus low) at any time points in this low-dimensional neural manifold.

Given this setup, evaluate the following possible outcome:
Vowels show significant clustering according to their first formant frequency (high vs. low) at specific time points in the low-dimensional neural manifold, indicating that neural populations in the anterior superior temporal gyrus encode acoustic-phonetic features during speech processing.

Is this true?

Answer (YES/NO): YES